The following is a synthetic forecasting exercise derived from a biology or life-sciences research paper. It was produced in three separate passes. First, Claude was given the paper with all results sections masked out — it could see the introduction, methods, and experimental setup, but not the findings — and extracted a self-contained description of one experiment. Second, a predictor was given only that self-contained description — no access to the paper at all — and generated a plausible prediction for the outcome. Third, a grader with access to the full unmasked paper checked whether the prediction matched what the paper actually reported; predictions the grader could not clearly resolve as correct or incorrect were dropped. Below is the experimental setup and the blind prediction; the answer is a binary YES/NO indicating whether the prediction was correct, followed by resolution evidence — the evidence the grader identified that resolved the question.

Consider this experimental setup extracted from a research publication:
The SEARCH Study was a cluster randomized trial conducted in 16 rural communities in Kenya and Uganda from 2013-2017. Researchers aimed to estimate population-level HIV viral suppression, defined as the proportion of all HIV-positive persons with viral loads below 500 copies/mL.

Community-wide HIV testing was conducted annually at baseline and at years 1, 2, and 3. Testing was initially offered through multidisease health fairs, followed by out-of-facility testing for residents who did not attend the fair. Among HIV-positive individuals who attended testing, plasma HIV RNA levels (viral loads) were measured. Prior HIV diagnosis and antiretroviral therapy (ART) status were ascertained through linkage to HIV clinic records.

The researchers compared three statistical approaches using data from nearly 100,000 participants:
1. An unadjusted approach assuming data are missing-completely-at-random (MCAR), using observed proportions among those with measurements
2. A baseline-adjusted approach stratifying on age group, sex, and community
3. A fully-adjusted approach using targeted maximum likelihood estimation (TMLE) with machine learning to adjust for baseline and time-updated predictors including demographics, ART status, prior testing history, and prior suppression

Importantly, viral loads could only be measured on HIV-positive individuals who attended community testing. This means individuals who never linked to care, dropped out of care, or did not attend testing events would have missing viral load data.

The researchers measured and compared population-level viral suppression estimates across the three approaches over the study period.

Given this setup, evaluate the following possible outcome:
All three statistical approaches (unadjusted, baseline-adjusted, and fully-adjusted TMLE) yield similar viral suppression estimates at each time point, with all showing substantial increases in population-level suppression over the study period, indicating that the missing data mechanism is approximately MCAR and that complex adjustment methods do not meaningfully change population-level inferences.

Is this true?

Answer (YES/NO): NO